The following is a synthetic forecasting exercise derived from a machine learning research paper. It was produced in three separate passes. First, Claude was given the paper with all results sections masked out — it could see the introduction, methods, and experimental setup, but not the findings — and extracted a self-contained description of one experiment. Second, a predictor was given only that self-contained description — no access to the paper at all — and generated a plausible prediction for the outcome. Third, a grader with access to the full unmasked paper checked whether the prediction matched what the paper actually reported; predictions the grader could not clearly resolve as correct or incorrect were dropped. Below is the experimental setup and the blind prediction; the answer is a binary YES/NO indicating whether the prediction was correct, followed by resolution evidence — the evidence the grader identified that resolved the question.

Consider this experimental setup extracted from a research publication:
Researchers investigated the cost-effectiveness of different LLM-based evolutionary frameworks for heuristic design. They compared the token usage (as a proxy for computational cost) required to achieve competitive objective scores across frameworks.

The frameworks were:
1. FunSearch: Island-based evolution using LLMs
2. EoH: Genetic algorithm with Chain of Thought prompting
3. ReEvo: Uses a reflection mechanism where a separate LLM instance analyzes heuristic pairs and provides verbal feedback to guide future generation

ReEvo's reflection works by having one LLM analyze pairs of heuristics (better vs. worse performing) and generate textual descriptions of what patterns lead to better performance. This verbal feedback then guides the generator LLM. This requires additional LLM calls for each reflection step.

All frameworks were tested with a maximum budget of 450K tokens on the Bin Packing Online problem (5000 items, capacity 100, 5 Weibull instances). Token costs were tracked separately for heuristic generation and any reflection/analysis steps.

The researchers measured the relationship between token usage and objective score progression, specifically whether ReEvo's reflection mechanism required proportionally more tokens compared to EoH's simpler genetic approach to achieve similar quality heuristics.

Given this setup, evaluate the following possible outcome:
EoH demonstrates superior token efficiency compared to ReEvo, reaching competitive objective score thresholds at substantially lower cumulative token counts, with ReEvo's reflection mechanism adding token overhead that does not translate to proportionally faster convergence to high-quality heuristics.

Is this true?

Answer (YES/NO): NO